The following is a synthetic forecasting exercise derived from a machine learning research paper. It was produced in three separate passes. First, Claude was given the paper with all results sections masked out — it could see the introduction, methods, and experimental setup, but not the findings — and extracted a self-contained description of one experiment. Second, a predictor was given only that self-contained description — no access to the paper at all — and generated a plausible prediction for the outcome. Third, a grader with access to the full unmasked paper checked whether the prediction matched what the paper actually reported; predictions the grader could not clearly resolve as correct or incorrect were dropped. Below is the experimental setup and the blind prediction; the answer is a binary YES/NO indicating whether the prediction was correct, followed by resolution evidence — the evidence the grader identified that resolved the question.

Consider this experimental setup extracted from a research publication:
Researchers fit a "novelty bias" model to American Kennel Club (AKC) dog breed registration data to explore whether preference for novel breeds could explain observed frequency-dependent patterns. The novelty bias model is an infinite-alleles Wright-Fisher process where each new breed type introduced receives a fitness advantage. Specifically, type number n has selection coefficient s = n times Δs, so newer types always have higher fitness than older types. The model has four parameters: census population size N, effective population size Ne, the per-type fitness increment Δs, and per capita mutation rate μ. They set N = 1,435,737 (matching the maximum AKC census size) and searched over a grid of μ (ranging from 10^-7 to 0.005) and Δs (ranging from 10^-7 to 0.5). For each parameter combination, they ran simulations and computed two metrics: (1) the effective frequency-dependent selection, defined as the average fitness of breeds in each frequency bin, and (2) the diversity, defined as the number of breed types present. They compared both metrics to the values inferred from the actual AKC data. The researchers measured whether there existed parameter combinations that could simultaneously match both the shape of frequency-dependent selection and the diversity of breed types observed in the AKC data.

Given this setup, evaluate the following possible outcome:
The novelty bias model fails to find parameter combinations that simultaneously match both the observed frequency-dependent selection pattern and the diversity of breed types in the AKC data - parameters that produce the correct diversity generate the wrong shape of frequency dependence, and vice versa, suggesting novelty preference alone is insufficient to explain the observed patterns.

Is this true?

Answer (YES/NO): NO